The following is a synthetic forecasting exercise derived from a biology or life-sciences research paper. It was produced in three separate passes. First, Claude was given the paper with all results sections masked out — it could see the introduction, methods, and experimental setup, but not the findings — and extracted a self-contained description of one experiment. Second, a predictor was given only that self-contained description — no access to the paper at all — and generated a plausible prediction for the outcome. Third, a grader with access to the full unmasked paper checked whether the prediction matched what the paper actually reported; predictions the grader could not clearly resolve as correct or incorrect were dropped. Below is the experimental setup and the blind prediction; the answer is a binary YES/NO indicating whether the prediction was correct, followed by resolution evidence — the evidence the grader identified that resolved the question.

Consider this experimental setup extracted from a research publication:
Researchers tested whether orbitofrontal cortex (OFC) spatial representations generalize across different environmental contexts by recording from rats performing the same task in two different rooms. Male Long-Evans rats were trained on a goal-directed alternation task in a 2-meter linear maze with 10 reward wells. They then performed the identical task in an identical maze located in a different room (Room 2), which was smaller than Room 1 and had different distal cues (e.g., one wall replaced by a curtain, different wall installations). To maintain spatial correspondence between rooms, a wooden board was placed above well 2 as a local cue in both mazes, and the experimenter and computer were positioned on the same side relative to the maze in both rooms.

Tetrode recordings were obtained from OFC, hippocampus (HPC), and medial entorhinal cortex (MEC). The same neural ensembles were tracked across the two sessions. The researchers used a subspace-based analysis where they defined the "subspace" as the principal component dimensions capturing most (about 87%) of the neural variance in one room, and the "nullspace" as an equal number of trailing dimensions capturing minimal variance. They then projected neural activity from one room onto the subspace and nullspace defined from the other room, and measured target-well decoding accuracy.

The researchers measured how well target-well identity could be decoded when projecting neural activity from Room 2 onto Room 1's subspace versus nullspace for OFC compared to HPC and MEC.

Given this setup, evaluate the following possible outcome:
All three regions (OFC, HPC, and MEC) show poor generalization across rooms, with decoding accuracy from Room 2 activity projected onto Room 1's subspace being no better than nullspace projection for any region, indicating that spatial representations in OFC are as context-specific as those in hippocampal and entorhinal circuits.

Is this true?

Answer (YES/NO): NO